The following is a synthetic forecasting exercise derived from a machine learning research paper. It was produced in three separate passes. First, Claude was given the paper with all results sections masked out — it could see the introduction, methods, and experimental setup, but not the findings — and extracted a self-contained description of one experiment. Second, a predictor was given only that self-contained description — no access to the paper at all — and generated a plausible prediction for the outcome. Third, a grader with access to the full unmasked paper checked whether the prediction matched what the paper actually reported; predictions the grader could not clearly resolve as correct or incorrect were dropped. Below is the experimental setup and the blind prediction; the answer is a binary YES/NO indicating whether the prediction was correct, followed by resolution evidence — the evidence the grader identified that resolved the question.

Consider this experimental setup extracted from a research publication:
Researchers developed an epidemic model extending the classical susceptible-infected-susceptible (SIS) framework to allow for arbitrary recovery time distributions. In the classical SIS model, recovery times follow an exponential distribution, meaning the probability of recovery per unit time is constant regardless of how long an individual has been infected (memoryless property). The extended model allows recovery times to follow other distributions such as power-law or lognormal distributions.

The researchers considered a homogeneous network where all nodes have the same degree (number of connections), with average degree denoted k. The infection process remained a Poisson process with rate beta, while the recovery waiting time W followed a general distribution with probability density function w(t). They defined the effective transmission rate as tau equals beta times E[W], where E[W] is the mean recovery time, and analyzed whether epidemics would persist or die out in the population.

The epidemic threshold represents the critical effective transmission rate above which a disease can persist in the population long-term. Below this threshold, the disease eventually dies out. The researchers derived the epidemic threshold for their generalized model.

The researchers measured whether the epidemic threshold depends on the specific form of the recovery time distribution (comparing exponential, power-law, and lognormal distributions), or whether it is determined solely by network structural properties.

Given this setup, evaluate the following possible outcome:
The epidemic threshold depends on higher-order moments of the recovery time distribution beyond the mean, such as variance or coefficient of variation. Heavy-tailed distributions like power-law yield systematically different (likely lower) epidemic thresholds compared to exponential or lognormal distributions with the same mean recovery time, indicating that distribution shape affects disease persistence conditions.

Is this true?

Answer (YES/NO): NO